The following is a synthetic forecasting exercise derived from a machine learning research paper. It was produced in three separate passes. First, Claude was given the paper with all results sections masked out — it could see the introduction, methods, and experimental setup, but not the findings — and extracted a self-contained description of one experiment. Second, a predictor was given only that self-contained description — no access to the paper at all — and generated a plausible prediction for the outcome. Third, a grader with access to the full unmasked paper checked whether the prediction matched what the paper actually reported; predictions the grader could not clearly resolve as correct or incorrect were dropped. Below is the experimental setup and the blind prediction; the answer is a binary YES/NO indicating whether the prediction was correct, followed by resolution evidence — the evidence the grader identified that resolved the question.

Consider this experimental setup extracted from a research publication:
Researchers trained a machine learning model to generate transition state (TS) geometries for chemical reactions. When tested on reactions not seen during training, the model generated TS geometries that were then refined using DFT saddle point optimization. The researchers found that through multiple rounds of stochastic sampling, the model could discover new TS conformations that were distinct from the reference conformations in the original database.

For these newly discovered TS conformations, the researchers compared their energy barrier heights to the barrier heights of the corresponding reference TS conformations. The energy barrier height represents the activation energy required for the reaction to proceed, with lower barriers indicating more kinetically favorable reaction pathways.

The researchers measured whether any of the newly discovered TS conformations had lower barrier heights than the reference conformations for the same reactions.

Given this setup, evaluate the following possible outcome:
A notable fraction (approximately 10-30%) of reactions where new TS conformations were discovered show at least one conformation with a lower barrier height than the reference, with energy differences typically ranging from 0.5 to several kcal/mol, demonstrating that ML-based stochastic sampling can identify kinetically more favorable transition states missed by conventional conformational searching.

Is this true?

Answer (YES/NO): NO